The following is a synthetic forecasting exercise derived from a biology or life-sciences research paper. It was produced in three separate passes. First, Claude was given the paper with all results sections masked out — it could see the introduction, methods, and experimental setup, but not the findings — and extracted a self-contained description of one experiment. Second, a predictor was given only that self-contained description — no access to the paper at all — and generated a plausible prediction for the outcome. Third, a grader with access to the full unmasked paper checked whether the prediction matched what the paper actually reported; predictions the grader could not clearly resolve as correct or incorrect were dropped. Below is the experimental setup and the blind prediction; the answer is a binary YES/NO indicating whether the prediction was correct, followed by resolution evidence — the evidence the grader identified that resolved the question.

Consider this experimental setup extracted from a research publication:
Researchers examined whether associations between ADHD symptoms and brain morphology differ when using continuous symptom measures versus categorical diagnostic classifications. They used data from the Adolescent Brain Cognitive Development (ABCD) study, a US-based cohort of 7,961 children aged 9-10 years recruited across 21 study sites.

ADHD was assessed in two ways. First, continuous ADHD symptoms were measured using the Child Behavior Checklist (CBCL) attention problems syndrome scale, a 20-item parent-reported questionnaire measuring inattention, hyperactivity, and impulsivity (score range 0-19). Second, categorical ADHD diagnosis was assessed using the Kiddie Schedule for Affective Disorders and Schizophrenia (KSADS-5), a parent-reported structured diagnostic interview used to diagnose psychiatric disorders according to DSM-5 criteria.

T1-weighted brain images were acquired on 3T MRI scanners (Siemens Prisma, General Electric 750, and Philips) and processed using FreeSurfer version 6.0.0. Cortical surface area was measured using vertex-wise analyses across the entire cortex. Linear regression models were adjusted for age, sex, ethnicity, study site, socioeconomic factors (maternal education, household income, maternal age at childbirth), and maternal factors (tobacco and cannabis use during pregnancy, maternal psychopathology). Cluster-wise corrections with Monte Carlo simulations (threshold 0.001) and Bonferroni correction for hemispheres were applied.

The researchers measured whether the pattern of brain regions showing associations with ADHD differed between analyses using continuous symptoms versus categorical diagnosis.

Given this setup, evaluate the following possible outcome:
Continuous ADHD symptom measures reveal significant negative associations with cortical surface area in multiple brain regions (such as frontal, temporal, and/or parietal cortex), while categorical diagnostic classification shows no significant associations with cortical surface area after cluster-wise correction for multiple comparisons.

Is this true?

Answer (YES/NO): NO